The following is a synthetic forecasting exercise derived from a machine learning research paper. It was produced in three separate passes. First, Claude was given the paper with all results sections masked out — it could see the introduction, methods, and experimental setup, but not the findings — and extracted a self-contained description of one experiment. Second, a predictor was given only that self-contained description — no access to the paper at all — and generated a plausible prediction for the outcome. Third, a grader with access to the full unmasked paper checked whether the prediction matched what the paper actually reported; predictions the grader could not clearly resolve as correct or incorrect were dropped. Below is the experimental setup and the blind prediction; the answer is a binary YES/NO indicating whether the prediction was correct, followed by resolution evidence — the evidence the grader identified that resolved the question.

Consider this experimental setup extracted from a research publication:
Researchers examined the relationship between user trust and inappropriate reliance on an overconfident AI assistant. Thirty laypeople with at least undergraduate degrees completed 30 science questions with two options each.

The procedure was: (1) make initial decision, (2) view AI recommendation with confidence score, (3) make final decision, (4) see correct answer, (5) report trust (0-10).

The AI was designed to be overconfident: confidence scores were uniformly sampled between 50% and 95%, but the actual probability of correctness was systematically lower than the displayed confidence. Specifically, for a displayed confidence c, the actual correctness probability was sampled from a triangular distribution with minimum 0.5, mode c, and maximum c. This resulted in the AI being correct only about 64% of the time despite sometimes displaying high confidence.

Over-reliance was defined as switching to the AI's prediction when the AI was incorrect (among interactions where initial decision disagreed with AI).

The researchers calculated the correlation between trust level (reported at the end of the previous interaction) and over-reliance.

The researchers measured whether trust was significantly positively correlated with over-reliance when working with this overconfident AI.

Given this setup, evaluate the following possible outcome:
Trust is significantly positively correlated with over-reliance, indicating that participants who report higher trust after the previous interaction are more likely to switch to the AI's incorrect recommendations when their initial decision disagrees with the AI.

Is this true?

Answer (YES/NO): YES